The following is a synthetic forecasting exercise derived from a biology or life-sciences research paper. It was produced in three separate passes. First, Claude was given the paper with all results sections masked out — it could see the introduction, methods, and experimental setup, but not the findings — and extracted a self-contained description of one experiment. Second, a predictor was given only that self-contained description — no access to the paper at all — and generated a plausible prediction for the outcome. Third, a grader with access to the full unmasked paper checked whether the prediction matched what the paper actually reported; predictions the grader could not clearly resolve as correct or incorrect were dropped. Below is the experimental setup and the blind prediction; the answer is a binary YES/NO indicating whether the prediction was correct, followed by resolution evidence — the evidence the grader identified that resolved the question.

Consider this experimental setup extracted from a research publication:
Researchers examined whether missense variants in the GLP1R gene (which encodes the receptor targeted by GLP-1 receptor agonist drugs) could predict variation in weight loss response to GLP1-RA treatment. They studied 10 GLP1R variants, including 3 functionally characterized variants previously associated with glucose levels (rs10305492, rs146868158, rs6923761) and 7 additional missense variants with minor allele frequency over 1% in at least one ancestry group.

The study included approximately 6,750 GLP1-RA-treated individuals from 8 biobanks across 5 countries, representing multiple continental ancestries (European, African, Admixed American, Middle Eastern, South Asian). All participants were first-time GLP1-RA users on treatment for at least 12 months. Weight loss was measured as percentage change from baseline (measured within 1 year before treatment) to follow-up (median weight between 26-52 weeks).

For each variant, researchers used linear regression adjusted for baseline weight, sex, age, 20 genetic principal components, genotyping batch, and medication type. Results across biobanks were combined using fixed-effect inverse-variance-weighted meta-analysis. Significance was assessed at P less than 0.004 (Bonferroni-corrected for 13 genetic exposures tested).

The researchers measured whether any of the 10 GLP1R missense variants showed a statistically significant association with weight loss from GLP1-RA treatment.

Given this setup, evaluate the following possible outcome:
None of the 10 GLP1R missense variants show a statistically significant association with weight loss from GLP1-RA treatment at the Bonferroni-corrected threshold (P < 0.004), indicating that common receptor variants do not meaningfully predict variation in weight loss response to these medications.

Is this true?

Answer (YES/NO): YES